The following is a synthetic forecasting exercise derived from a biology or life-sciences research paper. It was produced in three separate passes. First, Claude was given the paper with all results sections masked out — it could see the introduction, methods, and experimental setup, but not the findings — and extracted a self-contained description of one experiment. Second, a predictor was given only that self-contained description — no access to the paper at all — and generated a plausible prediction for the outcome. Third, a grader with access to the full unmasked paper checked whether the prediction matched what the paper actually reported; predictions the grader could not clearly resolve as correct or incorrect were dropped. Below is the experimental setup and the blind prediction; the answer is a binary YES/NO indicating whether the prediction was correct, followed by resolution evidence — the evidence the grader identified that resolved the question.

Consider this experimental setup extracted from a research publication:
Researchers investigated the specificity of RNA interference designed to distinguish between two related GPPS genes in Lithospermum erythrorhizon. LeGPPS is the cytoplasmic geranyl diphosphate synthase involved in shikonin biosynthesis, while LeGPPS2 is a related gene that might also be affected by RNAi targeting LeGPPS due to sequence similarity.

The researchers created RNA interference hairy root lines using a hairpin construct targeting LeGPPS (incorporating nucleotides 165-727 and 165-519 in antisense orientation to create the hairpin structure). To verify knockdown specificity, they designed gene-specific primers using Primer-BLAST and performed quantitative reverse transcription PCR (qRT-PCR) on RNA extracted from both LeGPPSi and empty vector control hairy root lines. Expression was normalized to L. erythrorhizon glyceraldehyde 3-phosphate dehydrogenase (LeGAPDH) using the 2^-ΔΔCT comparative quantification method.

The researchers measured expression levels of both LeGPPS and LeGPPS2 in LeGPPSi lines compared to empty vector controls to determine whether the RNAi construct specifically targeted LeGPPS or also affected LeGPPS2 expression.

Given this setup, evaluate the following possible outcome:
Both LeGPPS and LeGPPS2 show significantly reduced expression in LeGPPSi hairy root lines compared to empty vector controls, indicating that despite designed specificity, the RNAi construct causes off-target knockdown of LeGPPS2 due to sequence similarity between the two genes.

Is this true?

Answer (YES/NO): NO